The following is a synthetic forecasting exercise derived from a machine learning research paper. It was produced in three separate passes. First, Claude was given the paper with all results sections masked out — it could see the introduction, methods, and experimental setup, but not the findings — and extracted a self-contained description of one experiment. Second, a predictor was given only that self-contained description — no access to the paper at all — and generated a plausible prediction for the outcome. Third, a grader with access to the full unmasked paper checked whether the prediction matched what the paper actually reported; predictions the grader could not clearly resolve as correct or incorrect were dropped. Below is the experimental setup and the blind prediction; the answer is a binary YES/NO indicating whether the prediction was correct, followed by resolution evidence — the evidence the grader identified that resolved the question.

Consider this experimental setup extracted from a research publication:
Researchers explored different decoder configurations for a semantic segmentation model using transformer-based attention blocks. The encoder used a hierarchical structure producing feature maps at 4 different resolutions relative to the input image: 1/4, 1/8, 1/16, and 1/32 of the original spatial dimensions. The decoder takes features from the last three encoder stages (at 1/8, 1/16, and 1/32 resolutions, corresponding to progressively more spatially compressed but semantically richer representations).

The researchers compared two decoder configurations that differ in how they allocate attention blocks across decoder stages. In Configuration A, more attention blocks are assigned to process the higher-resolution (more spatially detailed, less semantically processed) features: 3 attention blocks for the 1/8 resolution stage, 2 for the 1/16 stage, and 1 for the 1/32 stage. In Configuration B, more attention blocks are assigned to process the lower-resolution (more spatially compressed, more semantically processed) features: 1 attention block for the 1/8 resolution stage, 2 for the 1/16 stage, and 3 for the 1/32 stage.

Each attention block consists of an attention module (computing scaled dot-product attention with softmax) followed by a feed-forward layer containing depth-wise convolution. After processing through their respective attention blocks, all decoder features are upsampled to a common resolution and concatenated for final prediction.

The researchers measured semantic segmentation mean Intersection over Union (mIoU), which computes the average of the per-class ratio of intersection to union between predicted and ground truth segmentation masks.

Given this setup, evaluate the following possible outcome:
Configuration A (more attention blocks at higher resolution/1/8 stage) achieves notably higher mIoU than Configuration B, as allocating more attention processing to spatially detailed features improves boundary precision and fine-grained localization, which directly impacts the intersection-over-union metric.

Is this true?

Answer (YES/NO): NO